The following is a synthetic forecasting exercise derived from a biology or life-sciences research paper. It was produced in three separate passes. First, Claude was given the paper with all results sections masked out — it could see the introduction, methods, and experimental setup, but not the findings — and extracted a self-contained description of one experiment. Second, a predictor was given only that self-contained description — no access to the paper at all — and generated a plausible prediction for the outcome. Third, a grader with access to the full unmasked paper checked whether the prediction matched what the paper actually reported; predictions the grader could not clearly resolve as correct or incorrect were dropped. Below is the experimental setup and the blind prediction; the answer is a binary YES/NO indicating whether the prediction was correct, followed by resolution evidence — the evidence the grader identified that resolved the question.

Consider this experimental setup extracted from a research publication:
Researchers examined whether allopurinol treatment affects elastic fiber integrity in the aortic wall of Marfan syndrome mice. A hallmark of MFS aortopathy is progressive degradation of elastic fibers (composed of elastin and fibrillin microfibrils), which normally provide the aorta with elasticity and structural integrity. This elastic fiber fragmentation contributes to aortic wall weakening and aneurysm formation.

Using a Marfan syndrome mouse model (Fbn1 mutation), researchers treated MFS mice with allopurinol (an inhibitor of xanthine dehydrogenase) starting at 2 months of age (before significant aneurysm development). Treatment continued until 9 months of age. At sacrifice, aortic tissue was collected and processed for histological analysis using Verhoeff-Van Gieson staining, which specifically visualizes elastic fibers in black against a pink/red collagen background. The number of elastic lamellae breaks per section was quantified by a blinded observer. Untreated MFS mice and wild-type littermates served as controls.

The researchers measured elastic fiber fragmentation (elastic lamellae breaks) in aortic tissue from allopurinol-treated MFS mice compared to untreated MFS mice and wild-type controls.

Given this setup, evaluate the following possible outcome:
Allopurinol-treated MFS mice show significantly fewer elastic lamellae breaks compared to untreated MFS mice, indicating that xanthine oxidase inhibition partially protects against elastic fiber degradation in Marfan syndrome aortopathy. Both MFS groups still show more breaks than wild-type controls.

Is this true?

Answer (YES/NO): NO